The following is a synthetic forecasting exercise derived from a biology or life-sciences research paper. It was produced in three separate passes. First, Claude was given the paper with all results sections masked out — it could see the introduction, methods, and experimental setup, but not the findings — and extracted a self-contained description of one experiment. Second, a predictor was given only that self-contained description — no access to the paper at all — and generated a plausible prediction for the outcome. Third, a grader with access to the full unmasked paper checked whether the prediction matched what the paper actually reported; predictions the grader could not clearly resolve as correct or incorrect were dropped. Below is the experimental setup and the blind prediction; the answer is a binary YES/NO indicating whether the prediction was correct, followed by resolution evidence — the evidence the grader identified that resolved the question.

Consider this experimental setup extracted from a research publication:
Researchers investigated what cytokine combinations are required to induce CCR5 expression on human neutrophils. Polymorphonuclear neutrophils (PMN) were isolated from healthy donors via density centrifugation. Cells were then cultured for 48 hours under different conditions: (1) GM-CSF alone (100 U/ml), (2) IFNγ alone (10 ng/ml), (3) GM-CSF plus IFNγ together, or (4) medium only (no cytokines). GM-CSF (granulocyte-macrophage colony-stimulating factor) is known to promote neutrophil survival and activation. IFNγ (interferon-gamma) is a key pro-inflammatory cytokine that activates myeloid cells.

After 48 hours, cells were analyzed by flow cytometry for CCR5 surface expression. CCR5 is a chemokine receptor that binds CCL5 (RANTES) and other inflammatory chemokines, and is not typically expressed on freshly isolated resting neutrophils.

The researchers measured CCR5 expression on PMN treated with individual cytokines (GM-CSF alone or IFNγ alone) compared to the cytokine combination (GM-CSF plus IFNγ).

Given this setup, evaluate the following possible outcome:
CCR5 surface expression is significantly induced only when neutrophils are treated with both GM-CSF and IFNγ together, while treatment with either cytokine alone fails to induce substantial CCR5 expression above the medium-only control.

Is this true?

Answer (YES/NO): NO